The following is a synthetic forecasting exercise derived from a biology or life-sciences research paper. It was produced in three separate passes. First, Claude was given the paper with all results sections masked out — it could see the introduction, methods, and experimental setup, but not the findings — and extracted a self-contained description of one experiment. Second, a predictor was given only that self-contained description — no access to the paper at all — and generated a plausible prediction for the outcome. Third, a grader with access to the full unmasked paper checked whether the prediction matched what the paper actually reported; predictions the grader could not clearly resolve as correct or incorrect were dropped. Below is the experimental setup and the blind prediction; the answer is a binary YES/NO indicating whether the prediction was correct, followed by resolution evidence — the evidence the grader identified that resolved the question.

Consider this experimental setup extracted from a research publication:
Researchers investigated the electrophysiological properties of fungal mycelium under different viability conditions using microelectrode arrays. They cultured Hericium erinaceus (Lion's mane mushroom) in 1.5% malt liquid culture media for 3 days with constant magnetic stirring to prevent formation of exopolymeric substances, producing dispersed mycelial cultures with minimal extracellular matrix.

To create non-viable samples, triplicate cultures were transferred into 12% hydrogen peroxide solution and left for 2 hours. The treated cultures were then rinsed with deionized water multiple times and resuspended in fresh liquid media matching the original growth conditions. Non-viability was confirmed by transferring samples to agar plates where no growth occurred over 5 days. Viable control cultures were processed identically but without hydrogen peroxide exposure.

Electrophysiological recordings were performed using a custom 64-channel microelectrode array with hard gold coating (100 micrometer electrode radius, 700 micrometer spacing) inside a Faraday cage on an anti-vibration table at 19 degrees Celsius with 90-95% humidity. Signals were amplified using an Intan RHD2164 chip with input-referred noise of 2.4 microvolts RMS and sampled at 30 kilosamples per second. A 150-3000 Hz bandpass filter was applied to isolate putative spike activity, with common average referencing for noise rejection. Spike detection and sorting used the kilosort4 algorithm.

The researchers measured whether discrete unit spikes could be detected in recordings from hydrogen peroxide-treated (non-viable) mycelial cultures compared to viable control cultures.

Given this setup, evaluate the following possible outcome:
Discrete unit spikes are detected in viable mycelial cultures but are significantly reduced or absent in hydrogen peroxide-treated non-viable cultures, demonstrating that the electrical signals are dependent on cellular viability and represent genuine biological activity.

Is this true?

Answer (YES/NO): YES